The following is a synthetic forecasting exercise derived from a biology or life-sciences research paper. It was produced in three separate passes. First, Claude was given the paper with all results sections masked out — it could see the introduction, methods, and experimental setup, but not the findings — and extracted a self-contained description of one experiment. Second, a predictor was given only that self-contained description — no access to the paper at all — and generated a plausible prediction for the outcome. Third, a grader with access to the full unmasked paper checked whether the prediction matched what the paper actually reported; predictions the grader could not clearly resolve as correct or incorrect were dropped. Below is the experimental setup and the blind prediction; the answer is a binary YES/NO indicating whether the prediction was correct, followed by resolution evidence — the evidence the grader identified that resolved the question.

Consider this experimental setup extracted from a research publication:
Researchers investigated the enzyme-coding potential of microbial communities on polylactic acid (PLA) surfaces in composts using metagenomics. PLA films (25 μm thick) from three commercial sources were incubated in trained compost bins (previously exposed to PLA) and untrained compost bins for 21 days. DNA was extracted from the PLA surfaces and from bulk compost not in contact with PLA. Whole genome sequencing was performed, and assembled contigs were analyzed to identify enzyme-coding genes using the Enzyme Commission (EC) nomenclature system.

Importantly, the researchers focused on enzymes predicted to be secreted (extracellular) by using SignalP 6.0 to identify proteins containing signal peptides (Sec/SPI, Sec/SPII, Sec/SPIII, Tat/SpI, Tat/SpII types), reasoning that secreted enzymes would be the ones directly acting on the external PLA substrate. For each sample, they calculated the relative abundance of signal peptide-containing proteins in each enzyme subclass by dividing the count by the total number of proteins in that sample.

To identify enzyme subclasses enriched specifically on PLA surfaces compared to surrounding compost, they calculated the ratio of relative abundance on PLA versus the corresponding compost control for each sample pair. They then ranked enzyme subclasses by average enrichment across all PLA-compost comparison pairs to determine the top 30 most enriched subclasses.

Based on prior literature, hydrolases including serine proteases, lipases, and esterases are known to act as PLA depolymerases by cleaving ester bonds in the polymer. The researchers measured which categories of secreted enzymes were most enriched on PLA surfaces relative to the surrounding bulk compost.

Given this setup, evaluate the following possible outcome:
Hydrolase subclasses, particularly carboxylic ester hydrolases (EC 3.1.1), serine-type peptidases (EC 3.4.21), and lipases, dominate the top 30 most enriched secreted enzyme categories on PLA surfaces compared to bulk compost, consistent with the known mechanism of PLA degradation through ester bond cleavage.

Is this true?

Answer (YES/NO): NO